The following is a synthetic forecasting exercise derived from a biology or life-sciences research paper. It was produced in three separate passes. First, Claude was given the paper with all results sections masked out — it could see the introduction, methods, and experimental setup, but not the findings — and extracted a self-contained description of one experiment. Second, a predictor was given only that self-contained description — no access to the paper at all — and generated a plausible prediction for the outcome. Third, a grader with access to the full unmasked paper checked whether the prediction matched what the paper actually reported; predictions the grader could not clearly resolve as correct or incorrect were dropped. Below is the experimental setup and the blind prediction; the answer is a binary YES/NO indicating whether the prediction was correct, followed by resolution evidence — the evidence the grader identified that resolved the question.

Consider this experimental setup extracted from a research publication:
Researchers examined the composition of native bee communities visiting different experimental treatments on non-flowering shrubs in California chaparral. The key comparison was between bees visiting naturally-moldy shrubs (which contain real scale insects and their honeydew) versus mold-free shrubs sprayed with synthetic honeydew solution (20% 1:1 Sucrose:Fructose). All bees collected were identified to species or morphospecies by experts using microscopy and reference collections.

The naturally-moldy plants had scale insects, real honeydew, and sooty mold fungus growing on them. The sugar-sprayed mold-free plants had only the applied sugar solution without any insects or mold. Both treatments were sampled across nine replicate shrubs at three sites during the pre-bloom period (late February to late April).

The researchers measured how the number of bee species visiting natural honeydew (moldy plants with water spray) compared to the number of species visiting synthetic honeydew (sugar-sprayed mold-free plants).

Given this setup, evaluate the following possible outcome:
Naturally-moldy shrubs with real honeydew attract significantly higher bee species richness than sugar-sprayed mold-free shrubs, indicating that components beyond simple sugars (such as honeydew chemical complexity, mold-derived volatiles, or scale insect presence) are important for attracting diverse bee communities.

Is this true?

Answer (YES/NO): NO